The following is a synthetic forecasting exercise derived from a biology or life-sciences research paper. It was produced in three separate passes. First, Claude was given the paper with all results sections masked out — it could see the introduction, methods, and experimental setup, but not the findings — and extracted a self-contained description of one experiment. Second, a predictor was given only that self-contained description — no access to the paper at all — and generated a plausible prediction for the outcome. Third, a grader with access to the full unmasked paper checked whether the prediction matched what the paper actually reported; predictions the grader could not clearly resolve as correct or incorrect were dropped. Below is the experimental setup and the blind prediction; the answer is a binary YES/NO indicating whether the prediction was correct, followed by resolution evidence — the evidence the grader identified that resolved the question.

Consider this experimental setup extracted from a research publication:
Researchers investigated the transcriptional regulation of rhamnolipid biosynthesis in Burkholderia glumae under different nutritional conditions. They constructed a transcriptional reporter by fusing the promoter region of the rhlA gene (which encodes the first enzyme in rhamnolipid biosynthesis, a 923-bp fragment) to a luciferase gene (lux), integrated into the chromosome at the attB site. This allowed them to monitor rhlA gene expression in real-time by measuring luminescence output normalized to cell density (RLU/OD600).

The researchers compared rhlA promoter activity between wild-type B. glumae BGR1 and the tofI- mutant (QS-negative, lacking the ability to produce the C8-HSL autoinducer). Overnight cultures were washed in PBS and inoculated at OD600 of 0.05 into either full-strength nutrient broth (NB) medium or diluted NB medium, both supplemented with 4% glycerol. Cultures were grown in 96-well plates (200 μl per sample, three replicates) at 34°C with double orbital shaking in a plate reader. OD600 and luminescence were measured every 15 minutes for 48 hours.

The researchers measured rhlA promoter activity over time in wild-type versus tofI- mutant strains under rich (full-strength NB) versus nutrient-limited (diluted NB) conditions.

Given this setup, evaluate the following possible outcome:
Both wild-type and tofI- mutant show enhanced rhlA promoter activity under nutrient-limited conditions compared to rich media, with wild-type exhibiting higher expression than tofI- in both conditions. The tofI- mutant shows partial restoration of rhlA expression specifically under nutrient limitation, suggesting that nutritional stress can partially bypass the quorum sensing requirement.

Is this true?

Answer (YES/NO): NO